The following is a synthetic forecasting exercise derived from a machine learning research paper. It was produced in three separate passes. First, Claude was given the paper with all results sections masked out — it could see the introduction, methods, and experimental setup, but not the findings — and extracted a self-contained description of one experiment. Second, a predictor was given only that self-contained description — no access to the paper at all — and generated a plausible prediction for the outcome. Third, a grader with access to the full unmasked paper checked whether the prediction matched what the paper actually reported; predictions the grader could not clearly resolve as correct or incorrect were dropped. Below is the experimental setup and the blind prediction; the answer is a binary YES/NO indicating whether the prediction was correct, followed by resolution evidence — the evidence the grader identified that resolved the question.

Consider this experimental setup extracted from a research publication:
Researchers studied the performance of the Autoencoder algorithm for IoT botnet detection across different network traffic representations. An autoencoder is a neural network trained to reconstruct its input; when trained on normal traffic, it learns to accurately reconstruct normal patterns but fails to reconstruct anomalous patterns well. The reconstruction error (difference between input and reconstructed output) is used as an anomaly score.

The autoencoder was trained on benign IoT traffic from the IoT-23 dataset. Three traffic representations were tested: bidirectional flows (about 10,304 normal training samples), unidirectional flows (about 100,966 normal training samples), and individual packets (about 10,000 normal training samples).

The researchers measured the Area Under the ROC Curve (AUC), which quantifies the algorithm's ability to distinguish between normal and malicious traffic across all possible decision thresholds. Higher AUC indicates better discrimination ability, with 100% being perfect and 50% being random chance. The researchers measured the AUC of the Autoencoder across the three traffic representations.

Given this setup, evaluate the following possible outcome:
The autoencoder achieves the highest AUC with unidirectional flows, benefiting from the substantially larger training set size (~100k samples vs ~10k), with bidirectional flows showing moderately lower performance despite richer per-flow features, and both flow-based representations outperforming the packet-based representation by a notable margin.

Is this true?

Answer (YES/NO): NO